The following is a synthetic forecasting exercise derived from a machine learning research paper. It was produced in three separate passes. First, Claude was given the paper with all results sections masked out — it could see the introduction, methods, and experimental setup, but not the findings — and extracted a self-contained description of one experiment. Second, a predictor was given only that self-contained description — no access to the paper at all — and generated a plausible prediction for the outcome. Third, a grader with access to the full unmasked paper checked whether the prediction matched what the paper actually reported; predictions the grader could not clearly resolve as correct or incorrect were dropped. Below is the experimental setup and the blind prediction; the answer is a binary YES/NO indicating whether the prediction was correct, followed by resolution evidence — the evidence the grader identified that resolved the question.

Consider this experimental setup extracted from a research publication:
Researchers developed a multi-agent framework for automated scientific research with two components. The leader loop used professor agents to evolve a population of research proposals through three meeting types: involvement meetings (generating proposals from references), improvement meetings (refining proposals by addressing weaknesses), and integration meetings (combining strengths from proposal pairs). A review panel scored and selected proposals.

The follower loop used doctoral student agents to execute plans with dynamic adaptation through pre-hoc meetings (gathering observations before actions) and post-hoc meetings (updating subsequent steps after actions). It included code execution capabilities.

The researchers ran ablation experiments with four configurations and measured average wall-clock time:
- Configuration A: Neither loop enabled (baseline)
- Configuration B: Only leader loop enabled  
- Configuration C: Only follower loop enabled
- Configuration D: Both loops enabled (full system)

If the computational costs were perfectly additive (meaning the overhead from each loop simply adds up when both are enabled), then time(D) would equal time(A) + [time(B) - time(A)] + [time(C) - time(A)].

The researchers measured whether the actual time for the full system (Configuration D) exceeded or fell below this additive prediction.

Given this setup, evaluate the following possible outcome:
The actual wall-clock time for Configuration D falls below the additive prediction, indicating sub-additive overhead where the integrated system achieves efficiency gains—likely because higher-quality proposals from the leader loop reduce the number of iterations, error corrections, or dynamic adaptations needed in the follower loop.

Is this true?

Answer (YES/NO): NO